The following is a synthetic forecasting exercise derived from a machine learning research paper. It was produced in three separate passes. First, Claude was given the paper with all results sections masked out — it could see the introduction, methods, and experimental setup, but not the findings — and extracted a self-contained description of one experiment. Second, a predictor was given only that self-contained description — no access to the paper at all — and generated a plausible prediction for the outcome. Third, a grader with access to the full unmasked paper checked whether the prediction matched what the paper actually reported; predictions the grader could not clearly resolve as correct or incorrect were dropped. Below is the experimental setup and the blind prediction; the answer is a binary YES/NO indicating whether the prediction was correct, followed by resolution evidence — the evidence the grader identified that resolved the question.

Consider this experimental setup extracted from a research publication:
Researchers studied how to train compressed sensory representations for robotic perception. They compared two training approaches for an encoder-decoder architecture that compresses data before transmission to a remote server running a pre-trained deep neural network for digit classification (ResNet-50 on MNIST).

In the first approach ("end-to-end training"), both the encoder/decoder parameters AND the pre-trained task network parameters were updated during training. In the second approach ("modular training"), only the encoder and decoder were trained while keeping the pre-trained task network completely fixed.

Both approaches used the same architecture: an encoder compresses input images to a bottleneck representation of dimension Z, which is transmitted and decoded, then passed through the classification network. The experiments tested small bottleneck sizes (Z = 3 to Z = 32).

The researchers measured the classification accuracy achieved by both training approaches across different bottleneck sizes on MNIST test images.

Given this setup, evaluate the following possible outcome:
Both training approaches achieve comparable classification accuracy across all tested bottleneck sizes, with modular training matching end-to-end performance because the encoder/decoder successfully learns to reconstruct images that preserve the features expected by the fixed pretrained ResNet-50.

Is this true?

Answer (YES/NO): NO